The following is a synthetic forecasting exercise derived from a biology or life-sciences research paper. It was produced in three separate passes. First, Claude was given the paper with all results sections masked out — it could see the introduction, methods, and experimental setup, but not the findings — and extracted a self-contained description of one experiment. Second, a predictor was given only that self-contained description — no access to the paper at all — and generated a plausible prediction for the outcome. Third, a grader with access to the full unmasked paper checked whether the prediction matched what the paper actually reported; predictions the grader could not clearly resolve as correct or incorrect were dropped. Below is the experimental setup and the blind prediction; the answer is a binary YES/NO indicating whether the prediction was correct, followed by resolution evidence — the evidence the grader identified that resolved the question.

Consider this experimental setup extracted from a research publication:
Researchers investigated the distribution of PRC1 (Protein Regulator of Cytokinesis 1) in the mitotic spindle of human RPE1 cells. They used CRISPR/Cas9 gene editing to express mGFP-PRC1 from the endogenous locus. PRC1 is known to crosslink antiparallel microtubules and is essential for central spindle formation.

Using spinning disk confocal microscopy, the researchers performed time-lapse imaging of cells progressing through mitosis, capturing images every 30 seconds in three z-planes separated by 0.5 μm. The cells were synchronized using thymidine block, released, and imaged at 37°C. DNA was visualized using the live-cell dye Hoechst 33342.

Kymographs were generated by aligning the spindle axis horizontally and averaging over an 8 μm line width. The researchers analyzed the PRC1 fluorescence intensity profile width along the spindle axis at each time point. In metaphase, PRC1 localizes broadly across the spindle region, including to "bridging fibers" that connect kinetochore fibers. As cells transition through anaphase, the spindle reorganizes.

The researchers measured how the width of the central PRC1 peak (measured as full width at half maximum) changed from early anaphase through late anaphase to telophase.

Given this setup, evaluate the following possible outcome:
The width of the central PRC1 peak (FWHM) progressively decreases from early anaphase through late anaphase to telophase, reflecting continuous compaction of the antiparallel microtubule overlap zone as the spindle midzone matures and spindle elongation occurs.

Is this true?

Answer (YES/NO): YES